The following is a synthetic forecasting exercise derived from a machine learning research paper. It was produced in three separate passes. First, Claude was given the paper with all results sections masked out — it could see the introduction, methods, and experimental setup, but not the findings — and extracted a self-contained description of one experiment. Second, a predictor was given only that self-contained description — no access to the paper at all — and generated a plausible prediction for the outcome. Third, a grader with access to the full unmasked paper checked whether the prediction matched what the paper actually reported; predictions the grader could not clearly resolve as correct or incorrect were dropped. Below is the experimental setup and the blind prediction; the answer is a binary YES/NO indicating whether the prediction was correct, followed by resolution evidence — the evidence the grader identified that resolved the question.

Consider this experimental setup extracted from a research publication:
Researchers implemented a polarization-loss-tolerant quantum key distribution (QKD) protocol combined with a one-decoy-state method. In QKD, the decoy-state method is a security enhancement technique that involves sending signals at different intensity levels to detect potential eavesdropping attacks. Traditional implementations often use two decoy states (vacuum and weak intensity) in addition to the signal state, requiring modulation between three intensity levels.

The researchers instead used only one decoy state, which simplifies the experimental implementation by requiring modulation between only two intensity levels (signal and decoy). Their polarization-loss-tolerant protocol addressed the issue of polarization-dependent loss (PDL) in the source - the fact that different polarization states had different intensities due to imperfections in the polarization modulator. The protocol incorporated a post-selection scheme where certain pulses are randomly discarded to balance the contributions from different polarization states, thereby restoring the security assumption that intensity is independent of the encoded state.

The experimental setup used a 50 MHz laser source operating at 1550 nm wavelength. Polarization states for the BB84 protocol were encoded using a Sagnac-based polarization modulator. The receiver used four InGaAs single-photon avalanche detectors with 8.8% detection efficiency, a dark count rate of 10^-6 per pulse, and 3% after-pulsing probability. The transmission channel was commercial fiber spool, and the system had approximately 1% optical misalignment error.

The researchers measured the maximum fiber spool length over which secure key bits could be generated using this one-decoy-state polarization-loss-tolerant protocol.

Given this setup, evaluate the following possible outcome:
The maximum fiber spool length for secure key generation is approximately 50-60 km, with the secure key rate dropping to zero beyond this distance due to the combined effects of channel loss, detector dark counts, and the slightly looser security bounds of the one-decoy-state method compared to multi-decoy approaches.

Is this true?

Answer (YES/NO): NO